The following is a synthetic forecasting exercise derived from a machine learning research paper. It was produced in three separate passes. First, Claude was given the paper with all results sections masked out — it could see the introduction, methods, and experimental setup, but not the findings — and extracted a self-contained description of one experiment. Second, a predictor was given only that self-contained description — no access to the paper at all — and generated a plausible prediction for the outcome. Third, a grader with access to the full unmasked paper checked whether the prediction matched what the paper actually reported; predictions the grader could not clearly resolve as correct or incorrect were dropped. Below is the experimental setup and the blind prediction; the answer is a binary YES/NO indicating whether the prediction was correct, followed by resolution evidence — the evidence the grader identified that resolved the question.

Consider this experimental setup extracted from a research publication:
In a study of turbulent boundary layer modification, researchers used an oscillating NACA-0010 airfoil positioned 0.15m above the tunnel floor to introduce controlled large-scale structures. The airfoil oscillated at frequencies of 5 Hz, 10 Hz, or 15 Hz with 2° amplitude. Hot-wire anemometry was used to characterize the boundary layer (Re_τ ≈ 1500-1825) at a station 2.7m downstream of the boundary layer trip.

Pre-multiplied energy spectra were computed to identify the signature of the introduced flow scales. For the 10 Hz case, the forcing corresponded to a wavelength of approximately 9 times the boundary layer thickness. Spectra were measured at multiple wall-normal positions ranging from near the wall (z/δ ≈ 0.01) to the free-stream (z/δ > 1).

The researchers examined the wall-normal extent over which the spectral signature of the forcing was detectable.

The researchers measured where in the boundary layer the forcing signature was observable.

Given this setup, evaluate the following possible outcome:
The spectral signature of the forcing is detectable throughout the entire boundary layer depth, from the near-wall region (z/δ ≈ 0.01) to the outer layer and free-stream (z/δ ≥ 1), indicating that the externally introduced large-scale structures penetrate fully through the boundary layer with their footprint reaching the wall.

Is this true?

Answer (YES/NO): YES